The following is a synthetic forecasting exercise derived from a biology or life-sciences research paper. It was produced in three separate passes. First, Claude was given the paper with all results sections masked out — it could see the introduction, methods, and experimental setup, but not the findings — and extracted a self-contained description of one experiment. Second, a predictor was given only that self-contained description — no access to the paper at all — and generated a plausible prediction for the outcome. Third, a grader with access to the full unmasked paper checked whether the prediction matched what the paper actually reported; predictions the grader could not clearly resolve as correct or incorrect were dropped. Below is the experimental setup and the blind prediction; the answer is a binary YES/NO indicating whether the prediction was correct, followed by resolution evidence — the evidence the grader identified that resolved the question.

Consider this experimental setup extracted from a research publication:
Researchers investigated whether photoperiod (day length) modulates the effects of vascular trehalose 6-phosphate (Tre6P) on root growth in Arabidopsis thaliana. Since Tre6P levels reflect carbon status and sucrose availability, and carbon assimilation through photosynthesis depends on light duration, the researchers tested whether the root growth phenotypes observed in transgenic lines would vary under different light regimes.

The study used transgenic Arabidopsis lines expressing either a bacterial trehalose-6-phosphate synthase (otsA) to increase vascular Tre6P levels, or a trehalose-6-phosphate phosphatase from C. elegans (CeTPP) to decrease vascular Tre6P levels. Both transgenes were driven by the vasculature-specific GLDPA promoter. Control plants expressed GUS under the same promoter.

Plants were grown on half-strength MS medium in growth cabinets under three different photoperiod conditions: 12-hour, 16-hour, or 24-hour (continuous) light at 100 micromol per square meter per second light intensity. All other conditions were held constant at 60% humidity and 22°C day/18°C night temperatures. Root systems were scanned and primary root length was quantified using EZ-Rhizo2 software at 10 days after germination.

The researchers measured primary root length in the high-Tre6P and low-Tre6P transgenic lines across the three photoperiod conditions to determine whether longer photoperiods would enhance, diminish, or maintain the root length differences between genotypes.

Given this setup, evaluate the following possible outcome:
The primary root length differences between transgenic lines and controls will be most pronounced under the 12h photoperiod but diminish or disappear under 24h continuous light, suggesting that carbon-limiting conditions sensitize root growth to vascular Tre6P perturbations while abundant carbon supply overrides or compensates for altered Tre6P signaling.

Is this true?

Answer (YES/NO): NO